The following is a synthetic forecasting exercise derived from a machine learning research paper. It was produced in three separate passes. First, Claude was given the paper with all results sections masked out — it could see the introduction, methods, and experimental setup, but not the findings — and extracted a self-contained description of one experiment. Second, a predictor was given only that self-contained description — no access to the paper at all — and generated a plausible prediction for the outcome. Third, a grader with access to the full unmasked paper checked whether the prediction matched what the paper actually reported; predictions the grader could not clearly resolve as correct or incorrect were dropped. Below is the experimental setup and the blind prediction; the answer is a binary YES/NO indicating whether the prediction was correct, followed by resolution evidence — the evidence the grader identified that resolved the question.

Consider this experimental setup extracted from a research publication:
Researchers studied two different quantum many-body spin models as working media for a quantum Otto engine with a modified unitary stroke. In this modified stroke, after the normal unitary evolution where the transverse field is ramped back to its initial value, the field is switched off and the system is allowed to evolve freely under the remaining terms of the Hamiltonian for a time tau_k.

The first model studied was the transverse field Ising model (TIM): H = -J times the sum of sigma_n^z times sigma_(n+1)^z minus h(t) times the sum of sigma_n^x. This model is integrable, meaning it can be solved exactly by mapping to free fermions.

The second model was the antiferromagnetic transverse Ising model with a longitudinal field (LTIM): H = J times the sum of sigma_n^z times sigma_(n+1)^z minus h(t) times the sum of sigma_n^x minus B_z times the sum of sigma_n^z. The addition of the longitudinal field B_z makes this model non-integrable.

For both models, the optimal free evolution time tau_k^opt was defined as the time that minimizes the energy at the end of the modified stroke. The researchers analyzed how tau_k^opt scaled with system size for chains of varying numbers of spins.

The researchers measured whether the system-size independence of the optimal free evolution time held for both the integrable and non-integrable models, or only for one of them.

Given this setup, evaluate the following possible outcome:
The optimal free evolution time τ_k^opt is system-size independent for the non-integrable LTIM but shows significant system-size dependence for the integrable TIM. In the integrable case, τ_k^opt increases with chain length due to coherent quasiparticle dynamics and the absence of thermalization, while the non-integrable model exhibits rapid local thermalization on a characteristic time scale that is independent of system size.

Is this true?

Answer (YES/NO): NO